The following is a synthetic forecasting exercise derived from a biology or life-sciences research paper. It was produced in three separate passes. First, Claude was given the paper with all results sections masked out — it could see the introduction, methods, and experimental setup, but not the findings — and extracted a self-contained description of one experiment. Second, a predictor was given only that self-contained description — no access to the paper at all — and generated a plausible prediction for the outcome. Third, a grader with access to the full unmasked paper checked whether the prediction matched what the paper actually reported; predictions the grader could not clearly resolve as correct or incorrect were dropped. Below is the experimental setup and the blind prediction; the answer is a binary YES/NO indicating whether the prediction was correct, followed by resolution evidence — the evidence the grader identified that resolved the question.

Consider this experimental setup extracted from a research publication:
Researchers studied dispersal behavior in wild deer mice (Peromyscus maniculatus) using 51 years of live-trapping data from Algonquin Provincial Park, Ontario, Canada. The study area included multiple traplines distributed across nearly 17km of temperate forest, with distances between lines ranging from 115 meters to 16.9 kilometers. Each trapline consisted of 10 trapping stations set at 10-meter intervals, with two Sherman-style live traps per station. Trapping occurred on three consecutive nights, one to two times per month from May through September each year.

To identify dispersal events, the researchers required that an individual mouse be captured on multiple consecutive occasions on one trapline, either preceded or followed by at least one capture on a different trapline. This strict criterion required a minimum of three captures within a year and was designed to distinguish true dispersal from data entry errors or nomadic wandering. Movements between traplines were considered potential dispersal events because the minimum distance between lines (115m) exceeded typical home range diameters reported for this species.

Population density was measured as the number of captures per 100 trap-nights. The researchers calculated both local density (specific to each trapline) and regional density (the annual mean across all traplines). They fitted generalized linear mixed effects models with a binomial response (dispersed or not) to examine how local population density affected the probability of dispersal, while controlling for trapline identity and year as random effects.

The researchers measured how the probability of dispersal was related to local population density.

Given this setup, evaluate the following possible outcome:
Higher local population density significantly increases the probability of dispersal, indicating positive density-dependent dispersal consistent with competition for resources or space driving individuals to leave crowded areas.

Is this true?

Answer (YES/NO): NO